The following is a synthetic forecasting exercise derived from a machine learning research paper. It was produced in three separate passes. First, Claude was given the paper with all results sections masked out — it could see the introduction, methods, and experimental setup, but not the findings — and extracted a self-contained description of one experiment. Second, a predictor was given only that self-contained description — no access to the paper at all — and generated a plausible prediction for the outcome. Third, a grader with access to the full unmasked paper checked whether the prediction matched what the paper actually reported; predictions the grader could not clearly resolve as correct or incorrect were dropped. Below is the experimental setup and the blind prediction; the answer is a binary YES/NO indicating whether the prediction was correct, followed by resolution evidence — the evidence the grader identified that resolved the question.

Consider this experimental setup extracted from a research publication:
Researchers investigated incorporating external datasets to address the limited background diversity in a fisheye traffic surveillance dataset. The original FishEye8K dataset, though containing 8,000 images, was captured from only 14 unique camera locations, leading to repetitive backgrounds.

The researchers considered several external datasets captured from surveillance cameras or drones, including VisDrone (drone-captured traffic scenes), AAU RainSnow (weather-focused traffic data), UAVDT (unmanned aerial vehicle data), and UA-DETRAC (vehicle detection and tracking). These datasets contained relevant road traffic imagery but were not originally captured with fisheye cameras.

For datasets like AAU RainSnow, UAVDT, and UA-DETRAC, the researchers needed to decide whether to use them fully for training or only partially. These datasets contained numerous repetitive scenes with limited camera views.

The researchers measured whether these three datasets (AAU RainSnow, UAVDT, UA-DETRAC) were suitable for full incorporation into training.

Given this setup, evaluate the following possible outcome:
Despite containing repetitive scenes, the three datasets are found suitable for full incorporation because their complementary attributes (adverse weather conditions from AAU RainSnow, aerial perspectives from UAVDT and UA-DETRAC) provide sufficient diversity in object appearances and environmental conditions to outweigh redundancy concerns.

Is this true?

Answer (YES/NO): NO